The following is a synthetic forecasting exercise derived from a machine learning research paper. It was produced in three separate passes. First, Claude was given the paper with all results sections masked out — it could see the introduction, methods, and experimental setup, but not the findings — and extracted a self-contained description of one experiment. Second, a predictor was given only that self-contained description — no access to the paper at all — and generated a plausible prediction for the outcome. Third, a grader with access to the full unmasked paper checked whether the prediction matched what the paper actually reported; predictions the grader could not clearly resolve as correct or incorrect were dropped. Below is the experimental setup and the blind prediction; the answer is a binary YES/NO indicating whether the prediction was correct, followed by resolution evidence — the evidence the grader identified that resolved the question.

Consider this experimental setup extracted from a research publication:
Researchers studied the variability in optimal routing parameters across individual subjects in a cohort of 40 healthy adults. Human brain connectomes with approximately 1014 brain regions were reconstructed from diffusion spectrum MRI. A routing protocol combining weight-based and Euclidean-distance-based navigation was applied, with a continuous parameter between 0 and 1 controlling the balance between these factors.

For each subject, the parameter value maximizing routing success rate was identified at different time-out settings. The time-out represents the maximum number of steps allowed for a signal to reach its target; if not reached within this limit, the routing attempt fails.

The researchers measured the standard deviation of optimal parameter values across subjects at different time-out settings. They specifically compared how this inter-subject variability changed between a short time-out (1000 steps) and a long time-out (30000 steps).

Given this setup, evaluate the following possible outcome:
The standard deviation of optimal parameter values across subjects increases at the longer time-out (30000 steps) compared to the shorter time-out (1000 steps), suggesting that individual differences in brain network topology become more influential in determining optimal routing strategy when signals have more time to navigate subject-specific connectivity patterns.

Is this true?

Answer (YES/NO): YES